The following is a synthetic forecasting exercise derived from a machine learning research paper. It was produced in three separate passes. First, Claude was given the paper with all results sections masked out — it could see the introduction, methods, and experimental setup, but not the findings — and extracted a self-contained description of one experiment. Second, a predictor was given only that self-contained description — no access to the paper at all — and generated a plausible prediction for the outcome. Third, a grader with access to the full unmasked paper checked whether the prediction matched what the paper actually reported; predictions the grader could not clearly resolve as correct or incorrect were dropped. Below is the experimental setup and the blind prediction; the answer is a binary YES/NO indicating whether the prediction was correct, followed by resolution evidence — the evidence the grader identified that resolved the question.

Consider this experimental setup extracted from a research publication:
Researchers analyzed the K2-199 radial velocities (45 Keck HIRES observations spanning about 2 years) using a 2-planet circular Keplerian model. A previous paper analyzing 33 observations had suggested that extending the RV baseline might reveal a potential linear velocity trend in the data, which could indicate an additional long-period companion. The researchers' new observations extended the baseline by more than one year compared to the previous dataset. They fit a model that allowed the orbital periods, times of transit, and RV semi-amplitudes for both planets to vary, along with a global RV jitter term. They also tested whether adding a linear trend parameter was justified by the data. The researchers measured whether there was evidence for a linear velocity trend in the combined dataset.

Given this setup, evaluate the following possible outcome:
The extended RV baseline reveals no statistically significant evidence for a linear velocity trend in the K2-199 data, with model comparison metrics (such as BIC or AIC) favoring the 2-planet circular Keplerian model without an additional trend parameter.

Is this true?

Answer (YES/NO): NO